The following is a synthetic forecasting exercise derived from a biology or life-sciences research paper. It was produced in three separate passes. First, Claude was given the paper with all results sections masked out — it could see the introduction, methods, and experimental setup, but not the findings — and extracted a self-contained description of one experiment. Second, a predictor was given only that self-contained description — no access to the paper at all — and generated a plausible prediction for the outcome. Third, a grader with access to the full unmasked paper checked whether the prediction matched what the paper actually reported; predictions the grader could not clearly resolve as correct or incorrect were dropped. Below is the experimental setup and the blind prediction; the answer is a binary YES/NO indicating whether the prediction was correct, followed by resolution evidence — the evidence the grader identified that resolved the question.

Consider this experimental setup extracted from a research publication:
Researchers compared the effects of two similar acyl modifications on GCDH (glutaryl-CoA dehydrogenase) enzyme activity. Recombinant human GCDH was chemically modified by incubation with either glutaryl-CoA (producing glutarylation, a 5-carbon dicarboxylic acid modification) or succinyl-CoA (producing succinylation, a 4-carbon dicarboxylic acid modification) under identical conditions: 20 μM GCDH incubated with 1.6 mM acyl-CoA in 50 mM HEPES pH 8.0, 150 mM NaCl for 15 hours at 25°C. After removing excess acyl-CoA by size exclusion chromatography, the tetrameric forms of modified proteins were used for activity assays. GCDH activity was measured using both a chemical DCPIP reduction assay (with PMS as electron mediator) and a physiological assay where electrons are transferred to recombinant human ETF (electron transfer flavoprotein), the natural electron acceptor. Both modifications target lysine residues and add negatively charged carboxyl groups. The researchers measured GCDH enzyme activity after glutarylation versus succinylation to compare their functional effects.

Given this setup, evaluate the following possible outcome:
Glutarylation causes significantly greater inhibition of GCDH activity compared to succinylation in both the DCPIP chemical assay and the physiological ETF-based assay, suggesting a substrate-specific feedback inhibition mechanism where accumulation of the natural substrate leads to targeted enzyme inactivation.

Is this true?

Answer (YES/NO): NO